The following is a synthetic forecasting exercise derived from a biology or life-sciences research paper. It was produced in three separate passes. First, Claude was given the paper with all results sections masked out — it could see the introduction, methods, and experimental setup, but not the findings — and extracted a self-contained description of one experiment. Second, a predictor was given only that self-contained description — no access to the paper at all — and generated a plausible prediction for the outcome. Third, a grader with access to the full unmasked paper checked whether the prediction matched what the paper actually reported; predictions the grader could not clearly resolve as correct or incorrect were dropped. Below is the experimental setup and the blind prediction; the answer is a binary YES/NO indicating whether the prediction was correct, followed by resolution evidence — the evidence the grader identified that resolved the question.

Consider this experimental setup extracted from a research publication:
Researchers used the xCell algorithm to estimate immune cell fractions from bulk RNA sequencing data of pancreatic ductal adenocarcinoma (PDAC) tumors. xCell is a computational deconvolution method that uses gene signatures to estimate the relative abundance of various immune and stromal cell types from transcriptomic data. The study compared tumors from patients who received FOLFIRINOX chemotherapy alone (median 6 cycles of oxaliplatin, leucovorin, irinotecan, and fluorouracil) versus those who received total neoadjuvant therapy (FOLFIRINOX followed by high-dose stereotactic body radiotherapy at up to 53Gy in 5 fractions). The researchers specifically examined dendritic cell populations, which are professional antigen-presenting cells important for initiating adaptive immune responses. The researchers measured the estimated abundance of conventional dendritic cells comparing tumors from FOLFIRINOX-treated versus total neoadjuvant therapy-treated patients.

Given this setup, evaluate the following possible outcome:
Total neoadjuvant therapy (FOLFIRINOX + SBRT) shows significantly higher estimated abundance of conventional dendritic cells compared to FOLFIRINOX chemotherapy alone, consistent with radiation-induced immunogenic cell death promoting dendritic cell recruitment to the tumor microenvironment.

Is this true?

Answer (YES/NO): NO